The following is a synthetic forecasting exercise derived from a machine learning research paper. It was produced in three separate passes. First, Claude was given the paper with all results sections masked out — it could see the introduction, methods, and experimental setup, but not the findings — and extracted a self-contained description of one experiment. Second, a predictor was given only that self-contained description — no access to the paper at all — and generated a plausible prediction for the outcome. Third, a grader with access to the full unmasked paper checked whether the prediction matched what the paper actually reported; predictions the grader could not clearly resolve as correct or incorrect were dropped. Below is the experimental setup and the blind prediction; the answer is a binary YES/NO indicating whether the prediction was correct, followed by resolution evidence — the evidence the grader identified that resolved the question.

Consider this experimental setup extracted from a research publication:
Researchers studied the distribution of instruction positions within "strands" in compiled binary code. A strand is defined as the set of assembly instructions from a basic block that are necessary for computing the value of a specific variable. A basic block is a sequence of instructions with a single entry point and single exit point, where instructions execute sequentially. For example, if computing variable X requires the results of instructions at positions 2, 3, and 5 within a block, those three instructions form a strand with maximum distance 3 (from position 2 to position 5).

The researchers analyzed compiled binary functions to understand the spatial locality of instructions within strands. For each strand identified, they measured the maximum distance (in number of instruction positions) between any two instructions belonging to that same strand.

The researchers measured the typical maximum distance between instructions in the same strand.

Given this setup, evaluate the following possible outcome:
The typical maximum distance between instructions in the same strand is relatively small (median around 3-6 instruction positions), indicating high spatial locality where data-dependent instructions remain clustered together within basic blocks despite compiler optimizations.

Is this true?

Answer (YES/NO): NO